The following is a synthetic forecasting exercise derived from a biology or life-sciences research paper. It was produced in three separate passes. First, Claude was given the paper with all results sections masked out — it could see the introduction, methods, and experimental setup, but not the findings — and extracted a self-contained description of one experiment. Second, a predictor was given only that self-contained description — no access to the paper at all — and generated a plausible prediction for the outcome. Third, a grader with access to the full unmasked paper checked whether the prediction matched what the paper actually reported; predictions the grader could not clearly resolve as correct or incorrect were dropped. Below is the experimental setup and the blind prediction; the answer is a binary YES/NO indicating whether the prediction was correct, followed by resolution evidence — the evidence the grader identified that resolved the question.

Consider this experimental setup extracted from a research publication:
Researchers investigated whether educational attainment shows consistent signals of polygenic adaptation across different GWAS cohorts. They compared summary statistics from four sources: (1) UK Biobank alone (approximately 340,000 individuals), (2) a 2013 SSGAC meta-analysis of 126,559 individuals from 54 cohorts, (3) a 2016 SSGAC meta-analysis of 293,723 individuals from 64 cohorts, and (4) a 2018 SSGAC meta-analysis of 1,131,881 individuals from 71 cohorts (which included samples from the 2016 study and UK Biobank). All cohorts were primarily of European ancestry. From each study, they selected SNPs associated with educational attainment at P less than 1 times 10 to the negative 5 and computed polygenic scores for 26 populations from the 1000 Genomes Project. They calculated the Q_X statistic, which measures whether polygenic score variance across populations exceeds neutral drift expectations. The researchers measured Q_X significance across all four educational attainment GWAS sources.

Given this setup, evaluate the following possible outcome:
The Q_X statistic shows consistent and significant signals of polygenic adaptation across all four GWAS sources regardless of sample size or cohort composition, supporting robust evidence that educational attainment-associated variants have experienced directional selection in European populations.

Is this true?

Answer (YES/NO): NO